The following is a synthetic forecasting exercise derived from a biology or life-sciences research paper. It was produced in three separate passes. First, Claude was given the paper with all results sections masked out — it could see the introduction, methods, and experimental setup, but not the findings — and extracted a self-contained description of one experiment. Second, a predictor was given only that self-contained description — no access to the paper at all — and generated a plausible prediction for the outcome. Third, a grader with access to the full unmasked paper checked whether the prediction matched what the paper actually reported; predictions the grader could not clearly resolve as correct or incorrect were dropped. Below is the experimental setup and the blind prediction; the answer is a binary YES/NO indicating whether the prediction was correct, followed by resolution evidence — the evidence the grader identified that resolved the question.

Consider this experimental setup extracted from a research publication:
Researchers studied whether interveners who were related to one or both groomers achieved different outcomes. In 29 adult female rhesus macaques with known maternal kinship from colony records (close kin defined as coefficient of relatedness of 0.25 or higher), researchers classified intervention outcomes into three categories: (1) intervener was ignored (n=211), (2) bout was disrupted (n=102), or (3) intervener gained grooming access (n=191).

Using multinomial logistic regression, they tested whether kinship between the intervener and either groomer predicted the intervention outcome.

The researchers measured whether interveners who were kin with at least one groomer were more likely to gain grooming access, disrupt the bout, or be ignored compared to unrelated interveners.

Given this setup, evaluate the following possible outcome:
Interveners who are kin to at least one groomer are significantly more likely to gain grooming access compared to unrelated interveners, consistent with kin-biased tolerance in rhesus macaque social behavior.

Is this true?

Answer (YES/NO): NO